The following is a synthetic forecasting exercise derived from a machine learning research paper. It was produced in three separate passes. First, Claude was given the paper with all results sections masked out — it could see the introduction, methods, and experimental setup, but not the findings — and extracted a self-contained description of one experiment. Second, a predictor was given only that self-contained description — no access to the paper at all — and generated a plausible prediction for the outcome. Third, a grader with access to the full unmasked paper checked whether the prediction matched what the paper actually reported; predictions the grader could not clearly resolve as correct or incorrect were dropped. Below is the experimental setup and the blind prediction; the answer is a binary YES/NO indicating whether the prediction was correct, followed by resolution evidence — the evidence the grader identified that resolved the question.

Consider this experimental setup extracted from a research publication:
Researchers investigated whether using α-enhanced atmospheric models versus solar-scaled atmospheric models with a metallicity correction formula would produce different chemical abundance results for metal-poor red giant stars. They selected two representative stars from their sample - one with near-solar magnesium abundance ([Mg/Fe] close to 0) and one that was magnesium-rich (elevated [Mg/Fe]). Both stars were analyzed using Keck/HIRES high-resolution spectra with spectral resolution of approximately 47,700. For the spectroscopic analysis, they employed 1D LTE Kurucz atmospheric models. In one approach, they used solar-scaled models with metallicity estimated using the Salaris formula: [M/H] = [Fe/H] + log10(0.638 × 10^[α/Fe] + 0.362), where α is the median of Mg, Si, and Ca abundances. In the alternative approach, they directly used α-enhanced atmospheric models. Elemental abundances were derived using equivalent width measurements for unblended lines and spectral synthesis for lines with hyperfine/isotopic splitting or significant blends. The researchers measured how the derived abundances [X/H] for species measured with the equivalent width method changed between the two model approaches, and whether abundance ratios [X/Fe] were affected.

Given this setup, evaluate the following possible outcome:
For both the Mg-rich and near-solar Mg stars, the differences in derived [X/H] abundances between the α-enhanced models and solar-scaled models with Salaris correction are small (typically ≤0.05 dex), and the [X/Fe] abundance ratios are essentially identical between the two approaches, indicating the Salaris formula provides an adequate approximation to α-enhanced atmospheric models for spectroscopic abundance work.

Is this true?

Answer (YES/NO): NO